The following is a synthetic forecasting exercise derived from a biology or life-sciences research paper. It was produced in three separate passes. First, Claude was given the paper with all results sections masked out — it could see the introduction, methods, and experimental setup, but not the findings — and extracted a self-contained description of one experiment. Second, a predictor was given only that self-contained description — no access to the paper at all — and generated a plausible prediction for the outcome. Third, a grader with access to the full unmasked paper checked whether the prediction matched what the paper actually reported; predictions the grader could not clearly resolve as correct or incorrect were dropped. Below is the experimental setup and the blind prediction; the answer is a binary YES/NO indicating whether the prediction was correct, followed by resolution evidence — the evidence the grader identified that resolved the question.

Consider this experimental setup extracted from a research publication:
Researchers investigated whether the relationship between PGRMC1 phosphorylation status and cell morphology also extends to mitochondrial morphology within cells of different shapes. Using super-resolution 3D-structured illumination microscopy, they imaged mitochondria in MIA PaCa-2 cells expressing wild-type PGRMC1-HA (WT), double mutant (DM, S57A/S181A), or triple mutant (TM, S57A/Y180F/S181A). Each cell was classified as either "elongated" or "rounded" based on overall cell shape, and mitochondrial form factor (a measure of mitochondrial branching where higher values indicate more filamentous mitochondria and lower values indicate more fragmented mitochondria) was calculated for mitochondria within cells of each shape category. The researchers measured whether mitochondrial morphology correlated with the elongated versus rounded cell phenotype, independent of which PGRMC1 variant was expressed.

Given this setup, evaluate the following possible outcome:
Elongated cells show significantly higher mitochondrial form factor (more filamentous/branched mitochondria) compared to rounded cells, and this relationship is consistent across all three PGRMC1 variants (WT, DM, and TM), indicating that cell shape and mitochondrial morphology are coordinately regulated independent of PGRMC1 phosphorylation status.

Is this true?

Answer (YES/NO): NO